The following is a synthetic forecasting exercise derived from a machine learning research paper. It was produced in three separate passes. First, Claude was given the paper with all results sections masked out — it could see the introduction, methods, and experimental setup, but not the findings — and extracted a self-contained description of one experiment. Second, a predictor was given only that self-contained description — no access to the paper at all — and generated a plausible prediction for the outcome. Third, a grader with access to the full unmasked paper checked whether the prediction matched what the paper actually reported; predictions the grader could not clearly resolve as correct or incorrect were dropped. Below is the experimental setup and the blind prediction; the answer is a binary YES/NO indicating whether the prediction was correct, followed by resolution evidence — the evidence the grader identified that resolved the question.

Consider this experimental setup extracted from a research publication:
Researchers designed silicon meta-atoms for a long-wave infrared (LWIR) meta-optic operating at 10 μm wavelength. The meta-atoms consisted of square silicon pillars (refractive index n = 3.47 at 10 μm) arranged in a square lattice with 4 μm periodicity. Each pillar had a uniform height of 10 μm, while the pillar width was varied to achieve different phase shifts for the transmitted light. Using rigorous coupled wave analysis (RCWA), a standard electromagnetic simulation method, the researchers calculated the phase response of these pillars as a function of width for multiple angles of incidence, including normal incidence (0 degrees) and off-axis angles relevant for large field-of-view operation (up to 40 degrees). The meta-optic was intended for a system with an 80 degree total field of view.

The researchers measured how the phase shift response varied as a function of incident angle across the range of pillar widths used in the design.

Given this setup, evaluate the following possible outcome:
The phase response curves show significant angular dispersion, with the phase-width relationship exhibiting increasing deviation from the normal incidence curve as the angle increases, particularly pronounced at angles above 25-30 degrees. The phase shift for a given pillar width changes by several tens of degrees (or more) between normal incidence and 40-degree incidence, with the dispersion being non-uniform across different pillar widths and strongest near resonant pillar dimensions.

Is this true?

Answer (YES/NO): NO